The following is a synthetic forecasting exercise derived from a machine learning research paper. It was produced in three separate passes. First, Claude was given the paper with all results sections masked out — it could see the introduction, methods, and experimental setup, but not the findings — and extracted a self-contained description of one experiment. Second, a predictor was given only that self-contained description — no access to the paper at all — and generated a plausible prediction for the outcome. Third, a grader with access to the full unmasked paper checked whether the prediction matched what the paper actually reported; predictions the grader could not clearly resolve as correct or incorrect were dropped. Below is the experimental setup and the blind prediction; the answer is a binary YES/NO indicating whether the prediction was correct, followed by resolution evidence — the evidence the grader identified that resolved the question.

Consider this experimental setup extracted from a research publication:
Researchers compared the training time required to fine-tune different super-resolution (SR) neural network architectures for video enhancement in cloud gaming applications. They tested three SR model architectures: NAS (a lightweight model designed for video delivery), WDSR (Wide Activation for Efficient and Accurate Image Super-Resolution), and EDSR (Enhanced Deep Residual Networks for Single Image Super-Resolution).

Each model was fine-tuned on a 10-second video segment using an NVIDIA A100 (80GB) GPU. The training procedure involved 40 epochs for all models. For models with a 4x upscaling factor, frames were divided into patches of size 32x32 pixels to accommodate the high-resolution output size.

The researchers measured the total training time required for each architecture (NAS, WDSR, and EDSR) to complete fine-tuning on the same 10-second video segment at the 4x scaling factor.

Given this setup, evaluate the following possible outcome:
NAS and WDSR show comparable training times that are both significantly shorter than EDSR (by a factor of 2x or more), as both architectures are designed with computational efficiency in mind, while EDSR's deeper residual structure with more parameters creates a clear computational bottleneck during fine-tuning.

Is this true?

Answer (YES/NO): NO